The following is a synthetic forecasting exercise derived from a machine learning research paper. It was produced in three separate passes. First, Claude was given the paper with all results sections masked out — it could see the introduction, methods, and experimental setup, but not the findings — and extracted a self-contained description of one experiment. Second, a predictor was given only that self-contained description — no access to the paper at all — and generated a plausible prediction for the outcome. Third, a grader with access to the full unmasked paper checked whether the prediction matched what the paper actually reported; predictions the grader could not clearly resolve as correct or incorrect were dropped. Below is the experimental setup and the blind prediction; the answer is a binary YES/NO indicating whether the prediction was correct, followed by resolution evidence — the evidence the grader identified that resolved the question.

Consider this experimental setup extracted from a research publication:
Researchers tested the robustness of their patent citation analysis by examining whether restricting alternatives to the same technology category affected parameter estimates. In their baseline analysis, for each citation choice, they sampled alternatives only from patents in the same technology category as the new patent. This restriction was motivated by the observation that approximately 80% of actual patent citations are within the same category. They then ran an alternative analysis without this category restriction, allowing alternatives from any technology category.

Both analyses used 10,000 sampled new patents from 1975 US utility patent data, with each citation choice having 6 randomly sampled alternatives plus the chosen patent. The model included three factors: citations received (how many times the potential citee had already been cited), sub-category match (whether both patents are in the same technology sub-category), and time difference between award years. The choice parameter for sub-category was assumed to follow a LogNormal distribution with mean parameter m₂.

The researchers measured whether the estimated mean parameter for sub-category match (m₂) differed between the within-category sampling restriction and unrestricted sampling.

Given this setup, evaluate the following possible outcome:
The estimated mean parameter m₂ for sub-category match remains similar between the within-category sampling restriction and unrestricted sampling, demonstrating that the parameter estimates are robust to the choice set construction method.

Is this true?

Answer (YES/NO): NO